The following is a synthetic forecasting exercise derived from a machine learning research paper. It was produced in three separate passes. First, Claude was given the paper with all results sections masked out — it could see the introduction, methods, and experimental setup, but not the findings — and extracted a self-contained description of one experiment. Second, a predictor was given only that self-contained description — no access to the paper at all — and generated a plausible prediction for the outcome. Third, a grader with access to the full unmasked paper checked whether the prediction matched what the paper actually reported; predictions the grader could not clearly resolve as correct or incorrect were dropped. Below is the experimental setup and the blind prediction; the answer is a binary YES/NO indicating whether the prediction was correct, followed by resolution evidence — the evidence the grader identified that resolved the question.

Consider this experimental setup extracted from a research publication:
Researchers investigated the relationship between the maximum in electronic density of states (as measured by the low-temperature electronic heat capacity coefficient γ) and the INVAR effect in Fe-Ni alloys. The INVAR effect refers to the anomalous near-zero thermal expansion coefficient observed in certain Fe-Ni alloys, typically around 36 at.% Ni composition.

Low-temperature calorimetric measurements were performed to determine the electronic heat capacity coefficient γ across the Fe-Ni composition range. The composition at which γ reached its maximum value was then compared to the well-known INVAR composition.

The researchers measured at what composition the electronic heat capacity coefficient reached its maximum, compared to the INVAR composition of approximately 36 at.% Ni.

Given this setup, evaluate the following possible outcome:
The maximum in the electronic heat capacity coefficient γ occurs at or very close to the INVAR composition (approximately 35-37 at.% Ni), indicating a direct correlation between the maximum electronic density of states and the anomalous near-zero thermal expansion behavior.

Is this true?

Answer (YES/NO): NO